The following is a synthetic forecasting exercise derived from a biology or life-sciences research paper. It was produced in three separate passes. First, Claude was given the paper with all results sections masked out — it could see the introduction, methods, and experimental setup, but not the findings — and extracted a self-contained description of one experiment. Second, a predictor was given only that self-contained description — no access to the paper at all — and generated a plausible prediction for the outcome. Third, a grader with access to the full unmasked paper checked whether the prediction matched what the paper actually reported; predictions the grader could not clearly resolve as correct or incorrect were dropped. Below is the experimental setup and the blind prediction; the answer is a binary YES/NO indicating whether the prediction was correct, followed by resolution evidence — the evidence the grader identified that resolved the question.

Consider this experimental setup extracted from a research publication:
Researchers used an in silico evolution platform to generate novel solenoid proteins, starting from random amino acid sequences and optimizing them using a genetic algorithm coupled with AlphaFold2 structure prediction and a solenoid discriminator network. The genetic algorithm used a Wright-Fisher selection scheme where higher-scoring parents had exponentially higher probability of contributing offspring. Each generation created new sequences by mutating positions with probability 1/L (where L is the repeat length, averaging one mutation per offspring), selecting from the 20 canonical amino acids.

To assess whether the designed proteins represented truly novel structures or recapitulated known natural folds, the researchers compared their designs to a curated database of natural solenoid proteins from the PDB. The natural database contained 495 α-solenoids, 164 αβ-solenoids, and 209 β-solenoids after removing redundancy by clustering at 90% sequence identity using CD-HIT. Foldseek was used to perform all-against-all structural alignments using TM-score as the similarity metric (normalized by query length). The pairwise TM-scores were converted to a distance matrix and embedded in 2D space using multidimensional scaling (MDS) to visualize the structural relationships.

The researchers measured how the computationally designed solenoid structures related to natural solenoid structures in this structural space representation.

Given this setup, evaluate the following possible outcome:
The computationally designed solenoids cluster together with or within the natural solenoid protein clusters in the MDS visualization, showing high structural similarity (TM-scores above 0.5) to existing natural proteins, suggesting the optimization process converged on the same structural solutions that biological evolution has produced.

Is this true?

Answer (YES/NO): NO